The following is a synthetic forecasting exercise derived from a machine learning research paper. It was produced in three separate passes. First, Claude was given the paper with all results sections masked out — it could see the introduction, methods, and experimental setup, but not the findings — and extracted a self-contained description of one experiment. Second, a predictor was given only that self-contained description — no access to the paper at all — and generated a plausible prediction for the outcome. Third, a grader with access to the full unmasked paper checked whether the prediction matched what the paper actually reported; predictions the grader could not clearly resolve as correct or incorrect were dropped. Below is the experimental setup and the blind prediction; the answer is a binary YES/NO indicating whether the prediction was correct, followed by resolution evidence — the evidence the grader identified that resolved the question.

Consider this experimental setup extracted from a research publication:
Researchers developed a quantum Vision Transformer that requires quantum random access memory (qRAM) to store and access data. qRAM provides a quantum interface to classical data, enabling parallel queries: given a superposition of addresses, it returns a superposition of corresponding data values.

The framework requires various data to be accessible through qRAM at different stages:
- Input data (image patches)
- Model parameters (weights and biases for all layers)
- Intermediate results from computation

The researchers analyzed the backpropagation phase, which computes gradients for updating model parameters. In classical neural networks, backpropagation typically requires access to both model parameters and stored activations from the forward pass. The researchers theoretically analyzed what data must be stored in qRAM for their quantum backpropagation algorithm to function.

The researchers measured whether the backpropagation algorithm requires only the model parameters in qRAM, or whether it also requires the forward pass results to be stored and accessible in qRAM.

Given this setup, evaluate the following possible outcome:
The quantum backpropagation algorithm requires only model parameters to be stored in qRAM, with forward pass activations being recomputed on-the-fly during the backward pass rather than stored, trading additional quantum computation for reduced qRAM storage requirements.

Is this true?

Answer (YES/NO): NO